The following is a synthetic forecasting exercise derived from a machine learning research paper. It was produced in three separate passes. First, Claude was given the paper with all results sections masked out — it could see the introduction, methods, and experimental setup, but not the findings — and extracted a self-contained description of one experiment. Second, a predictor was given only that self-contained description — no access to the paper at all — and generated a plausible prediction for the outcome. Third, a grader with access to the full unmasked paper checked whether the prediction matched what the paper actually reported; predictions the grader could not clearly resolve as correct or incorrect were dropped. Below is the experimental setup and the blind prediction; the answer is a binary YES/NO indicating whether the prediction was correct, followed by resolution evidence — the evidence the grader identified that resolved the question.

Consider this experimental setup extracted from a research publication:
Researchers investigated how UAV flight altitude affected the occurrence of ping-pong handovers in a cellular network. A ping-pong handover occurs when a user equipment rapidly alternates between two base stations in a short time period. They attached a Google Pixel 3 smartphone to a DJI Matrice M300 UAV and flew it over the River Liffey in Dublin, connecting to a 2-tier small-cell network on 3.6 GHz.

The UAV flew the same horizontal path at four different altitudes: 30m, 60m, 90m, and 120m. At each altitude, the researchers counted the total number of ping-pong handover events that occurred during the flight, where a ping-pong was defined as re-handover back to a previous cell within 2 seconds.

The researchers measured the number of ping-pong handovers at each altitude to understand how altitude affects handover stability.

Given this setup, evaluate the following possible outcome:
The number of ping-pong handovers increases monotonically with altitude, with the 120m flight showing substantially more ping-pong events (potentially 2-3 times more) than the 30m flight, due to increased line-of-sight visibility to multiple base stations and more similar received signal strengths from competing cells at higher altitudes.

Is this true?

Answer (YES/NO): NO